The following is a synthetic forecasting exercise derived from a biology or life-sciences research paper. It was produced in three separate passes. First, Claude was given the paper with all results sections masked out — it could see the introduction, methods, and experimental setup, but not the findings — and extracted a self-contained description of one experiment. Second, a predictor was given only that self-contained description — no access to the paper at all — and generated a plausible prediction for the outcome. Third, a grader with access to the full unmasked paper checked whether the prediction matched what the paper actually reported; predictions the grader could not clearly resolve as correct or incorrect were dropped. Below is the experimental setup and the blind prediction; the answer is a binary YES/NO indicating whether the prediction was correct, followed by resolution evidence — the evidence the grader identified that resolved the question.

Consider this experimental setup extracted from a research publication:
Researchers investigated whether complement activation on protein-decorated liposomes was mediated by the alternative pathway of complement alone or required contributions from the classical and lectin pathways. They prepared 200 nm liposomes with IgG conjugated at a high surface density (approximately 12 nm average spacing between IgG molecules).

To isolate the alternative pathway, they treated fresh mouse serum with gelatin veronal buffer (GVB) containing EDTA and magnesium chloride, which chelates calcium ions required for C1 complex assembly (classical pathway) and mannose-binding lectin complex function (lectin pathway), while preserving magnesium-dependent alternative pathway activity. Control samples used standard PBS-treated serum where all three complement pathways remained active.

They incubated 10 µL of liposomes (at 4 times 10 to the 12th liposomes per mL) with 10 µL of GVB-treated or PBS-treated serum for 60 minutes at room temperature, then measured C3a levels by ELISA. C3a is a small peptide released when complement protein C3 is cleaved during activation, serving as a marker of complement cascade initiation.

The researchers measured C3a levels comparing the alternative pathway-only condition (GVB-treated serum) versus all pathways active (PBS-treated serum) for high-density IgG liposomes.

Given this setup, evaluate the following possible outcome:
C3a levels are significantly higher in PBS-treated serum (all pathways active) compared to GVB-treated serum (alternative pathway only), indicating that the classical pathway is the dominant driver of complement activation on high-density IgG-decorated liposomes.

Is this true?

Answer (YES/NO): NO